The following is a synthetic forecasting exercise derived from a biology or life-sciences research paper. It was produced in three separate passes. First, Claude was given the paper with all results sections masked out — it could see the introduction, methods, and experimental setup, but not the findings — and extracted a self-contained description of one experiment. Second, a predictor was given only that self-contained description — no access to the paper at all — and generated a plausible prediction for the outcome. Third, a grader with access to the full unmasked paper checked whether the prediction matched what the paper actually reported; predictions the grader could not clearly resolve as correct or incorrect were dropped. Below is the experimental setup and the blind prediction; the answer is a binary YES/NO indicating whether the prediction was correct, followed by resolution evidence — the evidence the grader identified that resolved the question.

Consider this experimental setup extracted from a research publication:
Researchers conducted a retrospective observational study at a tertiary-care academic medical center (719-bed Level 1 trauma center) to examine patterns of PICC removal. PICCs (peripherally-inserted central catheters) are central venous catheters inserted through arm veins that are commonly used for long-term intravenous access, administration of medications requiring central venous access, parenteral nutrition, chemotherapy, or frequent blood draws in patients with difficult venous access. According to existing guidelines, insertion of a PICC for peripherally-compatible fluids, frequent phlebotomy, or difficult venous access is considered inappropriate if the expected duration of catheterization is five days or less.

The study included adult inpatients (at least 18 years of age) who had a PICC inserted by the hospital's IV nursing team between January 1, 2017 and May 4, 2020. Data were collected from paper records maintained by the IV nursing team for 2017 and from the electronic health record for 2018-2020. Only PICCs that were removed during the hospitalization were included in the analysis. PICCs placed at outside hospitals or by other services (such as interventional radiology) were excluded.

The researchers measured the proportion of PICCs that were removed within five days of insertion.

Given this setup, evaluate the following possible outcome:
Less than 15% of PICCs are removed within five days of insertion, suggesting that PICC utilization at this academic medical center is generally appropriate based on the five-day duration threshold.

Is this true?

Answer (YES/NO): NO